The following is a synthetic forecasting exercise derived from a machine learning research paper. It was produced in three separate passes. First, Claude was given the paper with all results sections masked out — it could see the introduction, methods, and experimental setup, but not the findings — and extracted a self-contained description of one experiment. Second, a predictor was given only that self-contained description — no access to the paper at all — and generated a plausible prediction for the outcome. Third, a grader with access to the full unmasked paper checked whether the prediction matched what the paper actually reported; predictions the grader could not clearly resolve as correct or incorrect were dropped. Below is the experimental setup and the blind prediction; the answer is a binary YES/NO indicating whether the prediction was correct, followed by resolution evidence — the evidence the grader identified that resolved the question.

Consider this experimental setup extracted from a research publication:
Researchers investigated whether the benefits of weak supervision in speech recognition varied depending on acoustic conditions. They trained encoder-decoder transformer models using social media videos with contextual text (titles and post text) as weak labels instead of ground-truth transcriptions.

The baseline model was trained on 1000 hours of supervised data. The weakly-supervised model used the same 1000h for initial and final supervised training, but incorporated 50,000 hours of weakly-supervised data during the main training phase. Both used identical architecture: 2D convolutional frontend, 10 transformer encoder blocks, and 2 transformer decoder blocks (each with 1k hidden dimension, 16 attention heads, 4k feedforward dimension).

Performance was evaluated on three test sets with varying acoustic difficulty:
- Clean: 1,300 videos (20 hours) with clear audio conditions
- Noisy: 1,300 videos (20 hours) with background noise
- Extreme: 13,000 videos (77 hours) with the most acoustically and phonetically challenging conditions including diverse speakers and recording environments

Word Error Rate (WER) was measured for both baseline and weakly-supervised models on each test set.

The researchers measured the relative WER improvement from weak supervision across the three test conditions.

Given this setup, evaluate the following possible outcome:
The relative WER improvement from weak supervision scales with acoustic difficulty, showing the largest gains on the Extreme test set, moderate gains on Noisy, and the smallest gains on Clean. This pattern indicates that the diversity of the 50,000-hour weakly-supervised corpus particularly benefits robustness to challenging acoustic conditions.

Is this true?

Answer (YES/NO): NO